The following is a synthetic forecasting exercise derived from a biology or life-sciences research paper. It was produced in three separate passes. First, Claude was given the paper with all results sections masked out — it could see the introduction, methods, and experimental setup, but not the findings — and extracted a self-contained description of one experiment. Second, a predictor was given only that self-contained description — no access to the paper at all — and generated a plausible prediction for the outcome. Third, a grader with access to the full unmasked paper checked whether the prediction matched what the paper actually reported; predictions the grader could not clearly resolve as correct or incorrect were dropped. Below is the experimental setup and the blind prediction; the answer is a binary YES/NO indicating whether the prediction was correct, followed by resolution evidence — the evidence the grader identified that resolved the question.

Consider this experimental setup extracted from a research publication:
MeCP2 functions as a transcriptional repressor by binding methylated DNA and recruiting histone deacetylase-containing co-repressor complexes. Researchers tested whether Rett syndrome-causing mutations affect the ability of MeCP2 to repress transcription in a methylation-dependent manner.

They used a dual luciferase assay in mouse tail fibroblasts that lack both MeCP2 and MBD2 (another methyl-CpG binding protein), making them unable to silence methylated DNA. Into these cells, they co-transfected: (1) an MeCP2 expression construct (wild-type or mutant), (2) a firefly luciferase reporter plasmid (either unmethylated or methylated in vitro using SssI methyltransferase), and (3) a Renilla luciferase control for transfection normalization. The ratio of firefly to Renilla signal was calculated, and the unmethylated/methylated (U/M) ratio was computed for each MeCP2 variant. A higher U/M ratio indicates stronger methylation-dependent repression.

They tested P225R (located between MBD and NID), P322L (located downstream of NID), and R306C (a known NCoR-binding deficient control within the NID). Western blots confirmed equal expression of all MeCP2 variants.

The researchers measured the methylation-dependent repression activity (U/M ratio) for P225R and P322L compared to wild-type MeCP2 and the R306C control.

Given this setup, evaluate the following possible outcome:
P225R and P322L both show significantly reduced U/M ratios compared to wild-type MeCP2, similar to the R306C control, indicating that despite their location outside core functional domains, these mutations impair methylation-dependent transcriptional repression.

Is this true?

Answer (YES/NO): NO